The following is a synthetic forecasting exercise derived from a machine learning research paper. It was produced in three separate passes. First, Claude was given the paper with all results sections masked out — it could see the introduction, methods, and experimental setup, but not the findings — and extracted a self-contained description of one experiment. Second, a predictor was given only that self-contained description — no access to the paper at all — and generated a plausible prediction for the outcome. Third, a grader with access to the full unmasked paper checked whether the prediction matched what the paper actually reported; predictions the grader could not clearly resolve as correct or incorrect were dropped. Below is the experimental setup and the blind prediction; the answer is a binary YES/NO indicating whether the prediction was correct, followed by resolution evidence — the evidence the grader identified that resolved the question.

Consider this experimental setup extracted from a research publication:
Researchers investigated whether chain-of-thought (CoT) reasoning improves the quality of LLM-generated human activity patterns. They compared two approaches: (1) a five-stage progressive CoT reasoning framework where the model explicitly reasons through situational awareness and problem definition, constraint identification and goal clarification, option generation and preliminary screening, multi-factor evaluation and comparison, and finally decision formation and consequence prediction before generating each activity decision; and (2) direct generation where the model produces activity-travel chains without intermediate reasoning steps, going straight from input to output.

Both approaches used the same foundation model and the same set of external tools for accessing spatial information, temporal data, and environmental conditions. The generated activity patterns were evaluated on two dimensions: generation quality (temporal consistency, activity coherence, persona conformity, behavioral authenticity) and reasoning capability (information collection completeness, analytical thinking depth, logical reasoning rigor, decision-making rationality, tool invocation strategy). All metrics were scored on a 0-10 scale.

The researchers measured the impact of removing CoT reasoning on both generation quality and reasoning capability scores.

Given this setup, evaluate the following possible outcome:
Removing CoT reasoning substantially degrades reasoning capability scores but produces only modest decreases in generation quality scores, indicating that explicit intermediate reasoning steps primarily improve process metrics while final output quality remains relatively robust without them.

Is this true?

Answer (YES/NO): NO